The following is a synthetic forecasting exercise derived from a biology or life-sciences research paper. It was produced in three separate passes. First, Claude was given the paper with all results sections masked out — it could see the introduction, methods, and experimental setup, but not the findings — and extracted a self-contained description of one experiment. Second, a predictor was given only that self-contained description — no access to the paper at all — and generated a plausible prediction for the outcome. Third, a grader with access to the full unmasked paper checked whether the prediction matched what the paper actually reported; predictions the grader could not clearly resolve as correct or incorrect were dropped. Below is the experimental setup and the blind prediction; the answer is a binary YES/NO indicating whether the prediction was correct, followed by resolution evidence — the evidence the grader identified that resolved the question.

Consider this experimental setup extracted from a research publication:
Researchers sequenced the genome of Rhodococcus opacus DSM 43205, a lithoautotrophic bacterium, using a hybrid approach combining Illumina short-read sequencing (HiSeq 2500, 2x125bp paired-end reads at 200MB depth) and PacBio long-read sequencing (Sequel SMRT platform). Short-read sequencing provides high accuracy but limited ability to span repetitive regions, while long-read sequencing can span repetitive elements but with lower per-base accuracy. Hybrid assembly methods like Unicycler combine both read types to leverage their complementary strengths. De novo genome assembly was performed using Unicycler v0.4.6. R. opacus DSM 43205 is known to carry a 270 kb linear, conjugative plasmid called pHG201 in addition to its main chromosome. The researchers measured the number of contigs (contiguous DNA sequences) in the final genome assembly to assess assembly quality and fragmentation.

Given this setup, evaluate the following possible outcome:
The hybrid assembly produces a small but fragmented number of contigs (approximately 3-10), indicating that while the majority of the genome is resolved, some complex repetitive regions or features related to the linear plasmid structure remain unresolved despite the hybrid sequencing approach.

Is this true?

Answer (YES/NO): NO